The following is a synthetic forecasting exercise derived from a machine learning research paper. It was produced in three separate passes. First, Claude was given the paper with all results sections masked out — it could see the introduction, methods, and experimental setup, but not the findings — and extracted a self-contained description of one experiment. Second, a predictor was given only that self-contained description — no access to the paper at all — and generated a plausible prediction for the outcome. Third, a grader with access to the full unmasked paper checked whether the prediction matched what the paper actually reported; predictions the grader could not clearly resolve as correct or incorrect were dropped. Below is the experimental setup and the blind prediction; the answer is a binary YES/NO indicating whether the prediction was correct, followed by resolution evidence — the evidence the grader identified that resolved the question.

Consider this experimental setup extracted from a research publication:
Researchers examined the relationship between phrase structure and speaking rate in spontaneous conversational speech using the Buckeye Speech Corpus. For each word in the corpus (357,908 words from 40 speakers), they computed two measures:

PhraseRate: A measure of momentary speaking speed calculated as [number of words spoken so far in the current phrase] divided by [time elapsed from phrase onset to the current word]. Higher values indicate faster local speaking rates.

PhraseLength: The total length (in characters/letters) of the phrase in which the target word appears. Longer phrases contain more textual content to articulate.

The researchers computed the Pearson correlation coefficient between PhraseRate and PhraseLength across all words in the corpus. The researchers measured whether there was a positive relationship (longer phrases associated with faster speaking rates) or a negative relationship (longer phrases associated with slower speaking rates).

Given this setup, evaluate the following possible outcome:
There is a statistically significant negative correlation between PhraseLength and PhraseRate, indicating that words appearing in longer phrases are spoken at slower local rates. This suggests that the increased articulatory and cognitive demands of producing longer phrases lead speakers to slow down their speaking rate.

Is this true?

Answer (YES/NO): NO